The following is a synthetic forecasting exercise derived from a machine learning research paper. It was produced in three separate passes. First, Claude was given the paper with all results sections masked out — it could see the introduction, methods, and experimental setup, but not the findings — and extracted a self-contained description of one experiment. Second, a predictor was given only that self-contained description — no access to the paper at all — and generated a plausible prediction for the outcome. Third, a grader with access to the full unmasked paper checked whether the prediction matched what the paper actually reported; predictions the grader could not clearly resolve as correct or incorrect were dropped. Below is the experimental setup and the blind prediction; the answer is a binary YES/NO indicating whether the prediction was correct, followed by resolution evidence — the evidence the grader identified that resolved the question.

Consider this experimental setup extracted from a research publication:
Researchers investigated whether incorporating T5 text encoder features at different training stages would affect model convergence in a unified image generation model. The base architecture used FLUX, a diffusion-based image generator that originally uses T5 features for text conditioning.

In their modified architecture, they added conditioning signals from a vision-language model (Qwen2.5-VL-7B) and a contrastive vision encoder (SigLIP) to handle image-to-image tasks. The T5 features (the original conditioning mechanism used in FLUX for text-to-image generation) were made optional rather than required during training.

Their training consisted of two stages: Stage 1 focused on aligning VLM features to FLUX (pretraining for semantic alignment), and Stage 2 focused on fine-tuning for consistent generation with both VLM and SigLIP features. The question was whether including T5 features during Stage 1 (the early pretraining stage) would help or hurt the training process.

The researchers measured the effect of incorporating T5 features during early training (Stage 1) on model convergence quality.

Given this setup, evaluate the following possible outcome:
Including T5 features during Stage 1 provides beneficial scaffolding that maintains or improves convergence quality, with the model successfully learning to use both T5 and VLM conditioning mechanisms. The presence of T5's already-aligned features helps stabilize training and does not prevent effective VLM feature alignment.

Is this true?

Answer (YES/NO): NO